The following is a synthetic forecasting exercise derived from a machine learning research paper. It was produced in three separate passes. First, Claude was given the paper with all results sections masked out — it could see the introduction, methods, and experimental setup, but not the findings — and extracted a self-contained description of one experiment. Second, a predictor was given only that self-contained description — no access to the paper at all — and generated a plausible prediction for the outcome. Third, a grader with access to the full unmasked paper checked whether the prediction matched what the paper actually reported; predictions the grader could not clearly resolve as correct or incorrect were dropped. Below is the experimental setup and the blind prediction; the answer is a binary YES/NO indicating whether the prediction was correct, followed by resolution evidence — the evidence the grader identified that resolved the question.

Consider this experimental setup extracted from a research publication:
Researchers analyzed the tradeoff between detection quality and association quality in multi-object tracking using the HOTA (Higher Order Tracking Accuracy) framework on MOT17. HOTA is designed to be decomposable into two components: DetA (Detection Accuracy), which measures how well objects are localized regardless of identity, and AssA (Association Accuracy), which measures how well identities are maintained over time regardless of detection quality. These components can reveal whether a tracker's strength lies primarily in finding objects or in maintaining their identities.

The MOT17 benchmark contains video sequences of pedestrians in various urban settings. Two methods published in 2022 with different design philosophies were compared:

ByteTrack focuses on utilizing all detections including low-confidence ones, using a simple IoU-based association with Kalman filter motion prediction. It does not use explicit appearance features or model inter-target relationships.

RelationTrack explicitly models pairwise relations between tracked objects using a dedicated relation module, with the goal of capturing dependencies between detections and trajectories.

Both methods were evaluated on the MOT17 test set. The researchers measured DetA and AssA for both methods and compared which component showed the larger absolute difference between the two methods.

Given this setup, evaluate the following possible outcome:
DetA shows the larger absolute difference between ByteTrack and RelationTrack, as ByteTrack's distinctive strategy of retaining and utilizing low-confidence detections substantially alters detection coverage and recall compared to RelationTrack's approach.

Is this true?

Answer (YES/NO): YES